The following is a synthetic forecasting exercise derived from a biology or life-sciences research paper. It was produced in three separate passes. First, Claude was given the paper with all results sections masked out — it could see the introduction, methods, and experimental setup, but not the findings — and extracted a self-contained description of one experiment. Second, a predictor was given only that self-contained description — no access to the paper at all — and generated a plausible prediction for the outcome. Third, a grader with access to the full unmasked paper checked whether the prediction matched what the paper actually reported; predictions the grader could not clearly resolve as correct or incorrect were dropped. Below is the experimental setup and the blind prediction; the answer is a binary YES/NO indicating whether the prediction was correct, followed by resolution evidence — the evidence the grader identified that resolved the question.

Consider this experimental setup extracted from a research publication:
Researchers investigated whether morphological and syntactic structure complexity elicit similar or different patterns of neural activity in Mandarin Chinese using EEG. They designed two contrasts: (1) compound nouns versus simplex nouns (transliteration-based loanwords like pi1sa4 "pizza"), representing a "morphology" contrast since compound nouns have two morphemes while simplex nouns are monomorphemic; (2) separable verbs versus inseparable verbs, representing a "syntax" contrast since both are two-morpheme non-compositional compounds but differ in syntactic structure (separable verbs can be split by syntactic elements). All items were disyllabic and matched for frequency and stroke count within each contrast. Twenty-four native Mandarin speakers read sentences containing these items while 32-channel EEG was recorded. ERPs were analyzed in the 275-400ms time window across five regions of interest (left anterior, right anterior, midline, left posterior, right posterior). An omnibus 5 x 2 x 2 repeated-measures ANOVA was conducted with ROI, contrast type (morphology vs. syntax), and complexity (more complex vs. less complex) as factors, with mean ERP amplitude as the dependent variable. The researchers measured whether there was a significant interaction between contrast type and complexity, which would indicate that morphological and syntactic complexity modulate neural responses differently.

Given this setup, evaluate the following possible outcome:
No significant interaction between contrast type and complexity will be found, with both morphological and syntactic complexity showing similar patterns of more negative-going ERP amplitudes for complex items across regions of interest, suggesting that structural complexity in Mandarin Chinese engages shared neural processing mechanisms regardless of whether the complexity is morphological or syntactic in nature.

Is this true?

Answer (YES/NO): NO